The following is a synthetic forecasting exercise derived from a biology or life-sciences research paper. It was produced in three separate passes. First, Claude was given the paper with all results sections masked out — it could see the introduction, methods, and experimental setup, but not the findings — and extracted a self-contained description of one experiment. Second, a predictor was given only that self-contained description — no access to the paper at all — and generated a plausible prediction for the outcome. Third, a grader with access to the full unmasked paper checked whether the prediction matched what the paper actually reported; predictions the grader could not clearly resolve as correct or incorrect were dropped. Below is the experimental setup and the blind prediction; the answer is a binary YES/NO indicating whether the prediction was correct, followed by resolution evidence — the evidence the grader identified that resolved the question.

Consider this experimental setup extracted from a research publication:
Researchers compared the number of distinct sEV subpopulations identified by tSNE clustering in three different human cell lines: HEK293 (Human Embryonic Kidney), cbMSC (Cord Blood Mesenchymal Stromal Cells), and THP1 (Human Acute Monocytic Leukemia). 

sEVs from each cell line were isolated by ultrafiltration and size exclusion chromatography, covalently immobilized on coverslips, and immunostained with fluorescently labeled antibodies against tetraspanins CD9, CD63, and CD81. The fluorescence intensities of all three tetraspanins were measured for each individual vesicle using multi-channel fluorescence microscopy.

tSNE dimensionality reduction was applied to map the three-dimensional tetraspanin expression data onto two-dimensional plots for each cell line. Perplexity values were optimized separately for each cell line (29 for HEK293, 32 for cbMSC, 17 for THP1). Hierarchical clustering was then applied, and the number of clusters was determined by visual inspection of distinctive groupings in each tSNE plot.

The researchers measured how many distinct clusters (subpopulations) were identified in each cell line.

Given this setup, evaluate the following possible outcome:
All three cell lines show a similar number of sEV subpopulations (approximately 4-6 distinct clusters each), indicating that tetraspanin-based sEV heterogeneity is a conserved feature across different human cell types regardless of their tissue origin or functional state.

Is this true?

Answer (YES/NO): NO